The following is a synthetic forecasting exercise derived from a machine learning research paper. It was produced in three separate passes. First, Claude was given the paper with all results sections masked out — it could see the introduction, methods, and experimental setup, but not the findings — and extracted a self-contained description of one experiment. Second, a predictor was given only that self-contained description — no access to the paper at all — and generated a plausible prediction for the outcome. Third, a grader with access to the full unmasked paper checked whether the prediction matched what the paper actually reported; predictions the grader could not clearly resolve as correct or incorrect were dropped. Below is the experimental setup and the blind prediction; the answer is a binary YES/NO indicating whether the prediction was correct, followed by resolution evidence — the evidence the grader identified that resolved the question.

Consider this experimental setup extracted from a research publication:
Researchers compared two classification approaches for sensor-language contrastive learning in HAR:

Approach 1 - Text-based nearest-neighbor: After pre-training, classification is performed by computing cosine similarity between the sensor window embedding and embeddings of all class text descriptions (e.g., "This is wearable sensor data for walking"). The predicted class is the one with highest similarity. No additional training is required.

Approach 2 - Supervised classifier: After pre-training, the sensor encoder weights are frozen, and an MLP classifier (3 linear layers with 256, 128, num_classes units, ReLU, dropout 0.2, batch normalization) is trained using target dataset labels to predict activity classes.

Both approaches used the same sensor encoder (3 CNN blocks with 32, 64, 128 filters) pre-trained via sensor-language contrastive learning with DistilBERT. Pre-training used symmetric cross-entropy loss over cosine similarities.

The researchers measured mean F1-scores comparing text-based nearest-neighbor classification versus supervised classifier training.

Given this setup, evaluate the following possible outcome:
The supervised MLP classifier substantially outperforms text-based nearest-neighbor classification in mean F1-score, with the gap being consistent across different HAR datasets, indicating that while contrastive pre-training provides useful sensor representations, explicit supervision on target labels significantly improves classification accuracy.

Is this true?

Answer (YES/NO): YES